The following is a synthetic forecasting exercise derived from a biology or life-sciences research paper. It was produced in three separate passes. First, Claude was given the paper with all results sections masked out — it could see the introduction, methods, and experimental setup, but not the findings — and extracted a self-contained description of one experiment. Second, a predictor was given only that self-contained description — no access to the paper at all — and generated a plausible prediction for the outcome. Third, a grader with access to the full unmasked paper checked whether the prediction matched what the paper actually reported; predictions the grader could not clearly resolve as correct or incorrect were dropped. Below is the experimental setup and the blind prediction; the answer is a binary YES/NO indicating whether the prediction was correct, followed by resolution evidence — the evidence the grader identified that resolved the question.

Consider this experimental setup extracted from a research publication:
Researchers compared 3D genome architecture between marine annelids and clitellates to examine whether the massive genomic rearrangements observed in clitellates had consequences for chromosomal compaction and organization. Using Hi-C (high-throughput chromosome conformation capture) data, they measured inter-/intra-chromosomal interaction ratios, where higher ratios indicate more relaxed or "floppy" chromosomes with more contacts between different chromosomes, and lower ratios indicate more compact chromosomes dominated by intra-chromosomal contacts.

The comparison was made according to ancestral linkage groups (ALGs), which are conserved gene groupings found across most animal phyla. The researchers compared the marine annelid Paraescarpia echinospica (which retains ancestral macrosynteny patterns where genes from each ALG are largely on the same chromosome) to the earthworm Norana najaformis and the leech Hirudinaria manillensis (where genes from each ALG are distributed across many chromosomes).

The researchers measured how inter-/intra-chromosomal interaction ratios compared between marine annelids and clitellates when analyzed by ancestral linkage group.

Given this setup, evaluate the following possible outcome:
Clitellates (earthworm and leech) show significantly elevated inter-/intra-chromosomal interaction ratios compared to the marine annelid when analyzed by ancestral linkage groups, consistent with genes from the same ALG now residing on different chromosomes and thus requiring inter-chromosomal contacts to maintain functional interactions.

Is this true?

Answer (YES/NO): NO